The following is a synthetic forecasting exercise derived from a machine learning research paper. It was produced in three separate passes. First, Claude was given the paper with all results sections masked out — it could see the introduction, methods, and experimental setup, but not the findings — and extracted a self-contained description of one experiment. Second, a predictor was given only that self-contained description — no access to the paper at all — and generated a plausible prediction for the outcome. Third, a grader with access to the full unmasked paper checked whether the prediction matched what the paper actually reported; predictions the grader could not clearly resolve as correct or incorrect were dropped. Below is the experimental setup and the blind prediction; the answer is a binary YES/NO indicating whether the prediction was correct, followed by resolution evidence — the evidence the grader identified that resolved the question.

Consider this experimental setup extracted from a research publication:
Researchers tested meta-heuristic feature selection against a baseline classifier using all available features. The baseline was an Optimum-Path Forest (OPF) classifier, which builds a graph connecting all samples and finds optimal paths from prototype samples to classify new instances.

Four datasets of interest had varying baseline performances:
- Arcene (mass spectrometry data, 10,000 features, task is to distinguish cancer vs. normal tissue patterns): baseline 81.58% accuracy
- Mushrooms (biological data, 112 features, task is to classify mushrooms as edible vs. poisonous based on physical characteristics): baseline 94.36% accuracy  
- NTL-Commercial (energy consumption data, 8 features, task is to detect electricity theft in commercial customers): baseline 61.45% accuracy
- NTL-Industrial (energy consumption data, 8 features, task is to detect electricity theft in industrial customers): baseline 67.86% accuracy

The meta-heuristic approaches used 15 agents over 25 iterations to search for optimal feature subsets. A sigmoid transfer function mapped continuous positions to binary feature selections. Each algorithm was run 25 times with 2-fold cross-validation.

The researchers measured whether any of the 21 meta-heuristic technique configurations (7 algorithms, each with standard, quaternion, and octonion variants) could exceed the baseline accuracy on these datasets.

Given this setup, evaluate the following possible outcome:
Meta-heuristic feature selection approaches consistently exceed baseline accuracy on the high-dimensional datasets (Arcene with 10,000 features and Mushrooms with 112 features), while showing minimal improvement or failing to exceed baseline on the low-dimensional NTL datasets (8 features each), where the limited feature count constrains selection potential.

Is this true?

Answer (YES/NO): NO